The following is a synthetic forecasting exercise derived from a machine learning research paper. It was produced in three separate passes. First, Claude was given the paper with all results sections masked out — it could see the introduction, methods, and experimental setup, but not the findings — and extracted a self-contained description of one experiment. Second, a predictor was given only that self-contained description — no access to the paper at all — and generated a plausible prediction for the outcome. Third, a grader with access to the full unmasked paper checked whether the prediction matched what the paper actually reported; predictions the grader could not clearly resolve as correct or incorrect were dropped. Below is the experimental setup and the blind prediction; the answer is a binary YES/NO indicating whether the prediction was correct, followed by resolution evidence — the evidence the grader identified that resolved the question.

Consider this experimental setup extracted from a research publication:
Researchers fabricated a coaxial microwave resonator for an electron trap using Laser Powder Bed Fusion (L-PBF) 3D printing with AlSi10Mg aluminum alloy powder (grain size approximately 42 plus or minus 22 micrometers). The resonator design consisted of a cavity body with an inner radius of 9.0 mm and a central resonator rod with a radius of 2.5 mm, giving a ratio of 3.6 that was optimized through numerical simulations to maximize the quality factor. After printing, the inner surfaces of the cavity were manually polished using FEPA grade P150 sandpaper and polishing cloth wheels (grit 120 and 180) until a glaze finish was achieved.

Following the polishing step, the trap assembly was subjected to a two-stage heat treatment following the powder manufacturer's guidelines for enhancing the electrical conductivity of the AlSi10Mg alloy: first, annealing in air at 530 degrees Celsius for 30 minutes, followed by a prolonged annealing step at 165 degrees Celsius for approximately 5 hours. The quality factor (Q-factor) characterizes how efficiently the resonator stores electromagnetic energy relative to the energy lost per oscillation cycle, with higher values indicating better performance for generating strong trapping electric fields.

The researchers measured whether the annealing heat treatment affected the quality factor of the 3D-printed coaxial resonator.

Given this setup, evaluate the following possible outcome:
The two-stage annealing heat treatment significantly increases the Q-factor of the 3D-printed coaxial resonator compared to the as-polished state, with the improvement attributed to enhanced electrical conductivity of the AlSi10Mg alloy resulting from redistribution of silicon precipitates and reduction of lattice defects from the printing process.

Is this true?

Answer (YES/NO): NO